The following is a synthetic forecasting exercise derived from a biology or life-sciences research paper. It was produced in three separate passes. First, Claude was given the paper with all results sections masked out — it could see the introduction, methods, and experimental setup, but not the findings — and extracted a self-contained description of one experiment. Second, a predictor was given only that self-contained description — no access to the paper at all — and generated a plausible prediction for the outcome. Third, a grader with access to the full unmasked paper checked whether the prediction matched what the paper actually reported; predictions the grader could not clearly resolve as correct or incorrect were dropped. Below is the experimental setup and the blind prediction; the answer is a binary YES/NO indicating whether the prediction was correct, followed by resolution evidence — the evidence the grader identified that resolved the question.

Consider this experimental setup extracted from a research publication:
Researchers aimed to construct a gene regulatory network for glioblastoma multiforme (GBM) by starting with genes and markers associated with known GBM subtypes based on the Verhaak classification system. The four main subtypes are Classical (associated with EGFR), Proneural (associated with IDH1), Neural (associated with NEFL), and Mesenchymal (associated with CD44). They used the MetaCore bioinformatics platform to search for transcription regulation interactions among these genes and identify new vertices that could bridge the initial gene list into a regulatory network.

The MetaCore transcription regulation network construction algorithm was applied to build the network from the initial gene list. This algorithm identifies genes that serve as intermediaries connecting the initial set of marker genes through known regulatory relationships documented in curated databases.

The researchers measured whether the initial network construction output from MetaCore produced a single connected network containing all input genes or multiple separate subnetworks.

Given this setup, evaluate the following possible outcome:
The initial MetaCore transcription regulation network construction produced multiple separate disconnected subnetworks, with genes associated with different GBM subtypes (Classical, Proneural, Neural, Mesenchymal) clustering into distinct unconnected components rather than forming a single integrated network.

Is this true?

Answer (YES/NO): NO